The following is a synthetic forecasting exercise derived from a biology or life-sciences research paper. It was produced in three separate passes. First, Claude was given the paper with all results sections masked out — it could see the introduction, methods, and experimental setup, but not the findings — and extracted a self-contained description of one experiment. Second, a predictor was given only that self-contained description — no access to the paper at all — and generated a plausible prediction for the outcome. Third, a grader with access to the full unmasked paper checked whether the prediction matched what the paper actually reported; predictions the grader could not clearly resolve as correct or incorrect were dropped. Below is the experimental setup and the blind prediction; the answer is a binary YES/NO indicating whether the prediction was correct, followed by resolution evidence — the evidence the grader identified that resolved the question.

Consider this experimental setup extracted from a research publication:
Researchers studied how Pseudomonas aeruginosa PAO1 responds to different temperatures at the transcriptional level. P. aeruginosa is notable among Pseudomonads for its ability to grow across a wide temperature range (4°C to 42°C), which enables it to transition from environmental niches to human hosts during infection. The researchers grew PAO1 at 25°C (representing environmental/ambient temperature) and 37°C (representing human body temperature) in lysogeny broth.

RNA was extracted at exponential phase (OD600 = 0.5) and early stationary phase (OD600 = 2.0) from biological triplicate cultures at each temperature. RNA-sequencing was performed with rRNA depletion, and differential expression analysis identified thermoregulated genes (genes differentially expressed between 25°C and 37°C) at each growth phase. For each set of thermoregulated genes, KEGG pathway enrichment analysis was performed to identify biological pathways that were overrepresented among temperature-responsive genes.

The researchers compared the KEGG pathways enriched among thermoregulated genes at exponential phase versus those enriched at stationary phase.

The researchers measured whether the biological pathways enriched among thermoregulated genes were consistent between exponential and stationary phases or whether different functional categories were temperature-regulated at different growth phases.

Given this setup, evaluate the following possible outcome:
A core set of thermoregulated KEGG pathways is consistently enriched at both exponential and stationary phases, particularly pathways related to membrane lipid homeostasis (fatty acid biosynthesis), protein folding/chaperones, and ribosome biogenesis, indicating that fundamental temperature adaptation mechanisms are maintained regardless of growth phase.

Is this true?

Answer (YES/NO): NO